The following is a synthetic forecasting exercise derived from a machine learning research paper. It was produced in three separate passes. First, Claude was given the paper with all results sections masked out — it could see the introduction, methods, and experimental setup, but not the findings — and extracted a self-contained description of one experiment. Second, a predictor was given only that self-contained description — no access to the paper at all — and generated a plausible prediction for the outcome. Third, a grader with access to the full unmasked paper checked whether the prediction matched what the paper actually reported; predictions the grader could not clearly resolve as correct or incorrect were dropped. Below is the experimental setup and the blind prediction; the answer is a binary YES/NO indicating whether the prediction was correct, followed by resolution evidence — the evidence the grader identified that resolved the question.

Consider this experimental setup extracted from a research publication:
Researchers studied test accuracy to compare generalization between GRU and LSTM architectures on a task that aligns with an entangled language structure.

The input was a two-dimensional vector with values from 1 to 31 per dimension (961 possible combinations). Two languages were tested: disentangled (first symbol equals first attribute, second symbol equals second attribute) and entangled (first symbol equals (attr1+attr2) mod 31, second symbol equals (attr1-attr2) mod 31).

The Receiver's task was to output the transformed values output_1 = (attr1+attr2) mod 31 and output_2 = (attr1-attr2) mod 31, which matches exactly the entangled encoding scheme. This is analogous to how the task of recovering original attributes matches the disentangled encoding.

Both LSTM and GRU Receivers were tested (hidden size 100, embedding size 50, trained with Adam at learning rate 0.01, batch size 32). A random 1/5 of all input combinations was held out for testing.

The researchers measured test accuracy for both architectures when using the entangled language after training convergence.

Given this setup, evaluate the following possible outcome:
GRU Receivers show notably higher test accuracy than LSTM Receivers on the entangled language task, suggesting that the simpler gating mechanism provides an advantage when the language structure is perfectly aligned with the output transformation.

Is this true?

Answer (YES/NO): NO